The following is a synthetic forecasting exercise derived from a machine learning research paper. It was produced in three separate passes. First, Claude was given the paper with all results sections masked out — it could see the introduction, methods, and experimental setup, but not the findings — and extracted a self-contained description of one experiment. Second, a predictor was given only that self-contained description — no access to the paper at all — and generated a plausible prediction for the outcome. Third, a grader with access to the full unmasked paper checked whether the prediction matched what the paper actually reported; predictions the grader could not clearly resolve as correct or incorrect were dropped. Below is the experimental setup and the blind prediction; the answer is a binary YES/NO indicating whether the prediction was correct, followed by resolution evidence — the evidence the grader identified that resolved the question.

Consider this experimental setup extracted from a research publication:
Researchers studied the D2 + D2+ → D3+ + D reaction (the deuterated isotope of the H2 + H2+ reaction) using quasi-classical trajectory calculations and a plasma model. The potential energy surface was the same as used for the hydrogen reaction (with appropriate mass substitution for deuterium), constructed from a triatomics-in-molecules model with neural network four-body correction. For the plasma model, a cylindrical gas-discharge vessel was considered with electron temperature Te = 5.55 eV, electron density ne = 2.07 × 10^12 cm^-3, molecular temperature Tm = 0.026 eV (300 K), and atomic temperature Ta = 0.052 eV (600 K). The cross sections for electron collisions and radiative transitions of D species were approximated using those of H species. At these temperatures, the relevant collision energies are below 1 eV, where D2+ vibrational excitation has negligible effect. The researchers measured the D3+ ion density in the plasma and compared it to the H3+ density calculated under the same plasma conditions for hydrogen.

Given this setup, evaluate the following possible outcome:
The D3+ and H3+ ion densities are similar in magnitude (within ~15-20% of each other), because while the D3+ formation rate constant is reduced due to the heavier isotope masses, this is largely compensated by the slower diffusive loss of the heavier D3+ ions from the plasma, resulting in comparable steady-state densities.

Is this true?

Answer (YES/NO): NO